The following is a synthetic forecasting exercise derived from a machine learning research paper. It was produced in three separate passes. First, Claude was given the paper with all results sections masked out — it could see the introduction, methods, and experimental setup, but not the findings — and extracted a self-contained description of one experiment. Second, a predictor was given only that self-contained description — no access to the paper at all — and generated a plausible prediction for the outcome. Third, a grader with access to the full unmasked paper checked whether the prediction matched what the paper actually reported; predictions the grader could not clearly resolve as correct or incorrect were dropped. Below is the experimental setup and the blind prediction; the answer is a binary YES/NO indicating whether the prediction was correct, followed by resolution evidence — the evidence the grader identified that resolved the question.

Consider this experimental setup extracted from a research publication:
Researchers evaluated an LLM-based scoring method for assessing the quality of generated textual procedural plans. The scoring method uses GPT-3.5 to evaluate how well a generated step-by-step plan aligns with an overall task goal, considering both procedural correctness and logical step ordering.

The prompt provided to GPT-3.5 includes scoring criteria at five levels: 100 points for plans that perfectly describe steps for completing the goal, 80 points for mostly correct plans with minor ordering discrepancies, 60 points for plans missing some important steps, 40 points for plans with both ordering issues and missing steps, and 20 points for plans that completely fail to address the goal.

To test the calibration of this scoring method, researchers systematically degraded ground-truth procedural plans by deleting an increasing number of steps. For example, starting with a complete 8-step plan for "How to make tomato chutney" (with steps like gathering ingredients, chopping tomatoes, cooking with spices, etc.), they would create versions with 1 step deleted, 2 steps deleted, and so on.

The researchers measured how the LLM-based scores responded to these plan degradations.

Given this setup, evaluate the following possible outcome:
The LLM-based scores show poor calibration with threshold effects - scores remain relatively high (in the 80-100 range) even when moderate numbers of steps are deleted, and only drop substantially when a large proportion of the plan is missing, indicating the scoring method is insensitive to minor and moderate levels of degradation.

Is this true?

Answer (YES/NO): NO